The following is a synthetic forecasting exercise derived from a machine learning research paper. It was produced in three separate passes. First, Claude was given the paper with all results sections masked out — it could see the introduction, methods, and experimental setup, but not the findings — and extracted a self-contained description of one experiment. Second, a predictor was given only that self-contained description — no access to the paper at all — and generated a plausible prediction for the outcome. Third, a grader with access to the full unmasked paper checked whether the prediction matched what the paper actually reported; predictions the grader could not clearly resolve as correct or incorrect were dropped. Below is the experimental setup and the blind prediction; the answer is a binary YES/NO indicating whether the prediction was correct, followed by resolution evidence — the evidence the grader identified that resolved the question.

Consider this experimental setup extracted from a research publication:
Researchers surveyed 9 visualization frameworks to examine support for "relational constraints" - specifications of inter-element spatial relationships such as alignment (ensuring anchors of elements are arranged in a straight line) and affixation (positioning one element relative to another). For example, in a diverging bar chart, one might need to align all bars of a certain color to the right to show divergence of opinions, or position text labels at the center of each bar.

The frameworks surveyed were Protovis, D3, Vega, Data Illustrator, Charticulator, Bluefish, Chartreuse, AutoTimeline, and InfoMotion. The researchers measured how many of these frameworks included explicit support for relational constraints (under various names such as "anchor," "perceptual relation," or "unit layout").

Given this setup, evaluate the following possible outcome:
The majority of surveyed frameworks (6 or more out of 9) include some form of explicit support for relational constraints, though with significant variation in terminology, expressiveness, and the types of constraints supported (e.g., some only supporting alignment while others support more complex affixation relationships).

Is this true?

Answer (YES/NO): YES